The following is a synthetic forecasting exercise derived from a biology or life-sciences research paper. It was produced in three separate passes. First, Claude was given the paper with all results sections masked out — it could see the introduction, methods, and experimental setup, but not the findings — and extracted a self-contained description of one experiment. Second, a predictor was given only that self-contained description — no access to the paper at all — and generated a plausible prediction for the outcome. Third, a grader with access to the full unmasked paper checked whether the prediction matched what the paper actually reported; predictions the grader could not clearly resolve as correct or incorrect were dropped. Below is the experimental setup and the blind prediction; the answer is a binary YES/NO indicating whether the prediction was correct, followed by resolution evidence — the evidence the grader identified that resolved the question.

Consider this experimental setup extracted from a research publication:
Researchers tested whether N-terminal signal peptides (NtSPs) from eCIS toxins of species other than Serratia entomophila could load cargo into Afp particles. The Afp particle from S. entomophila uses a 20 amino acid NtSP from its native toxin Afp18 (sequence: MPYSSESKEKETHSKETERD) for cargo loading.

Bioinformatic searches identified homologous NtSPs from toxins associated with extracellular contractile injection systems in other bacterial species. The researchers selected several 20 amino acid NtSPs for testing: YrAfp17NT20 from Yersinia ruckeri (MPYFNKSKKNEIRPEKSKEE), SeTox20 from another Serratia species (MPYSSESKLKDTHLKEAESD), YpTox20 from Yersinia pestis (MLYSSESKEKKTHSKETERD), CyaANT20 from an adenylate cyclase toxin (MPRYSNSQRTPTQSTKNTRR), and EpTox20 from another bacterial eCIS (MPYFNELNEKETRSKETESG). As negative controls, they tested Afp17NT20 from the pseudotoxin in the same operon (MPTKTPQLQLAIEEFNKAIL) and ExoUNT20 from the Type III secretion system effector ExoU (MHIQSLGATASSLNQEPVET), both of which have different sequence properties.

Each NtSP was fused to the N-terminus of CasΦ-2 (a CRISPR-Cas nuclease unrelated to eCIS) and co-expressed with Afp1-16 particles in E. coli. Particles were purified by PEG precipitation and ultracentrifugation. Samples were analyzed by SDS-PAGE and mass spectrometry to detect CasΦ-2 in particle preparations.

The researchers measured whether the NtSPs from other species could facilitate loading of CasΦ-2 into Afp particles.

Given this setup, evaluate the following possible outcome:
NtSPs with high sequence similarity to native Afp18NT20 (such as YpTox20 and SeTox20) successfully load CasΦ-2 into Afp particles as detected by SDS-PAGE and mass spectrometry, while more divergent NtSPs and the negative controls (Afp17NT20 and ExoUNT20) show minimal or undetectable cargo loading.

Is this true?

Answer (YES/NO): NO